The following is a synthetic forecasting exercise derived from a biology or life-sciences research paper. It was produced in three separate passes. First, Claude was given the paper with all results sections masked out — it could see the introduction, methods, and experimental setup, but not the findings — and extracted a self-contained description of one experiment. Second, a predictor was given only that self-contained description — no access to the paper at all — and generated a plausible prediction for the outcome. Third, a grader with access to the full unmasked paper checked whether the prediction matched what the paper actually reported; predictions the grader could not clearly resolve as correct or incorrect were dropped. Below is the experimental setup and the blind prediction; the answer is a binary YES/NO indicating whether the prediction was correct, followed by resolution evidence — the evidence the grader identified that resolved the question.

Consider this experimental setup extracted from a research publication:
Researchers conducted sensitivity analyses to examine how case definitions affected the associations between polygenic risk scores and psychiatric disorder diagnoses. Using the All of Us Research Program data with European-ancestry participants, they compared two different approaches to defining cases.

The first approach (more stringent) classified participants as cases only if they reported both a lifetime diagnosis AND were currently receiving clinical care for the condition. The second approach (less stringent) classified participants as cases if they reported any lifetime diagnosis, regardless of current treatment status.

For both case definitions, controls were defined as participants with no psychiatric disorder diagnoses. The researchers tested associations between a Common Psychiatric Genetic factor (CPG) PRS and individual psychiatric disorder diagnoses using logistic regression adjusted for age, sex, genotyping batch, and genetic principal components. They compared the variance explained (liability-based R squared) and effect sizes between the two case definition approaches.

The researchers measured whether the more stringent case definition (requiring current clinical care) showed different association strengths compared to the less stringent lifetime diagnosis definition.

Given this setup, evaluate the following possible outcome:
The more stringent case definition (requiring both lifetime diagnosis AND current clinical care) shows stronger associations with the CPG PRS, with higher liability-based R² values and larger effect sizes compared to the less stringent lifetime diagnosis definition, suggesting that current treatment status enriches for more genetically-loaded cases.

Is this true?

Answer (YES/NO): YES